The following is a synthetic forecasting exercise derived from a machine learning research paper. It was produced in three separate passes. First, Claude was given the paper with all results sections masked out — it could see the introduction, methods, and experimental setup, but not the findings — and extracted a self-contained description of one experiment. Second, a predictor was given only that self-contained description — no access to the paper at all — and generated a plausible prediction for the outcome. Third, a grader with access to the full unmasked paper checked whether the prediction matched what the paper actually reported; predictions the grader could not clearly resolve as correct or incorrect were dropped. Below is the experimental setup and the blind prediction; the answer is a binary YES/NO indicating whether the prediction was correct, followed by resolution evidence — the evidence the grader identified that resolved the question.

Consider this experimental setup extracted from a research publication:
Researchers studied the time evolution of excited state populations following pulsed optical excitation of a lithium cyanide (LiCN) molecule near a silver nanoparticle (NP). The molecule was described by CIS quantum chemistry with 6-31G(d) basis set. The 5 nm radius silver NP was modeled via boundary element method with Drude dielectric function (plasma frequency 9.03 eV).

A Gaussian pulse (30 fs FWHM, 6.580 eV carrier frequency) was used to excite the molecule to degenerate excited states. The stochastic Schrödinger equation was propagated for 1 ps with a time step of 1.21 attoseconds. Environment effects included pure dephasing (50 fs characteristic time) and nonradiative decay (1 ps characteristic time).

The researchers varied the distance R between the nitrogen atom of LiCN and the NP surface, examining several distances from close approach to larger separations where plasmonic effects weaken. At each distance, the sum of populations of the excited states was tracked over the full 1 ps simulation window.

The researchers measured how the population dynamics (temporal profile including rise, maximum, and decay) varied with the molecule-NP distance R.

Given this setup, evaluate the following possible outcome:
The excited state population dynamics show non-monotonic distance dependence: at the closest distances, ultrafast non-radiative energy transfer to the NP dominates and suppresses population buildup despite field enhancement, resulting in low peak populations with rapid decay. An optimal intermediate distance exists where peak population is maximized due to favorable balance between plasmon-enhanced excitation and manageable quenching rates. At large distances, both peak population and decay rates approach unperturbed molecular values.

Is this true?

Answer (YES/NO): NO